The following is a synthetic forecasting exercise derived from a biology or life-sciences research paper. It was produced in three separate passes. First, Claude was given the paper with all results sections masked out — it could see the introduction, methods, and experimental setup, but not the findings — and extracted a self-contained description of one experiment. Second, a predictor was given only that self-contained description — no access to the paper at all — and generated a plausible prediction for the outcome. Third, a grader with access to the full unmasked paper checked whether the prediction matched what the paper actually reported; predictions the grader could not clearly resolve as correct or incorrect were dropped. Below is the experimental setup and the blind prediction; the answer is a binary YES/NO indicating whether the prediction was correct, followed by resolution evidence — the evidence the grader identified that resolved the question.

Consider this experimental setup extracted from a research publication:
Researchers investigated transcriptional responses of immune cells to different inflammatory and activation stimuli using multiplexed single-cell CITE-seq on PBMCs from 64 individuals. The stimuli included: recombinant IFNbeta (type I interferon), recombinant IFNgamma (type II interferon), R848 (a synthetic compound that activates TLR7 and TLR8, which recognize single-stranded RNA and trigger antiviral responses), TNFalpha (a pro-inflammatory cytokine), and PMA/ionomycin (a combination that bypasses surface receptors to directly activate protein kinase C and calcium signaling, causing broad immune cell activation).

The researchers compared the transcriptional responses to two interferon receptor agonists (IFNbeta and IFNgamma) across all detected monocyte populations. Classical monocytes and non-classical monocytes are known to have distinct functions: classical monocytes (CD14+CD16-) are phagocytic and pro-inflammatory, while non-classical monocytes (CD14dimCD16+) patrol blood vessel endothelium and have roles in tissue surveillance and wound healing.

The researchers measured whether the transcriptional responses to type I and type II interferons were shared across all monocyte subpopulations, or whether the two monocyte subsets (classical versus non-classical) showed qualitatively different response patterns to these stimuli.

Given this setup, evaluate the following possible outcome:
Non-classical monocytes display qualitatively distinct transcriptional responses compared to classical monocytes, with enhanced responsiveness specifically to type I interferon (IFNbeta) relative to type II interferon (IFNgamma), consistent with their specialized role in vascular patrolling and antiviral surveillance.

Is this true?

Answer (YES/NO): NO